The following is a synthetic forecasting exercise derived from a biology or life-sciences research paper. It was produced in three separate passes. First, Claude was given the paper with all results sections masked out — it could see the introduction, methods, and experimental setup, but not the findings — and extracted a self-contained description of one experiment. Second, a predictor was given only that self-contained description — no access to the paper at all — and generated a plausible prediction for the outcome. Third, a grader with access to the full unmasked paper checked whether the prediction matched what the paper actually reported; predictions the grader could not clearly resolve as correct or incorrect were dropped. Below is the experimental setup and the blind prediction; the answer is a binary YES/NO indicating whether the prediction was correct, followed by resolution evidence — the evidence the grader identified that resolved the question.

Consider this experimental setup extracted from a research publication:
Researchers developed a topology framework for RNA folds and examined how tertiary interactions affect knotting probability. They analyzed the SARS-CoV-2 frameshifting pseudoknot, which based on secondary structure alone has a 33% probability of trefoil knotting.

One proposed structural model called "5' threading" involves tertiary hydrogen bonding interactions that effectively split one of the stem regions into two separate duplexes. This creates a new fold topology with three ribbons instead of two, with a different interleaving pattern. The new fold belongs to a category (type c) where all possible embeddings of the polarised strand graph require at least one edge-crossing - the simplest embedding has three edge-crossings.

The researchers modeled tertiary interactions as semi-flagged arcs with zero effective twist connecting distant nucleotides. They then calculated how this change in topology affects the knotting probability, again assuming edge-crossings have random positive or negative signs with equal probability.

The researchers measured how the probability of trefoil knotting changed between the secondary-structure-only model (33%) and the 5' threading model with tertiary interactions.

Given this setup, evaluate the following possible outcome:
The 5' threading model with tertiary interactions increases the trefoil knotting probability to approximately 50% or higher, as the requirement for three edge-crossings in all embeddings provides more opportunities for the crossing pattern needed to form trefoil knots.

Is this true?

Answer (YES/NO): NO